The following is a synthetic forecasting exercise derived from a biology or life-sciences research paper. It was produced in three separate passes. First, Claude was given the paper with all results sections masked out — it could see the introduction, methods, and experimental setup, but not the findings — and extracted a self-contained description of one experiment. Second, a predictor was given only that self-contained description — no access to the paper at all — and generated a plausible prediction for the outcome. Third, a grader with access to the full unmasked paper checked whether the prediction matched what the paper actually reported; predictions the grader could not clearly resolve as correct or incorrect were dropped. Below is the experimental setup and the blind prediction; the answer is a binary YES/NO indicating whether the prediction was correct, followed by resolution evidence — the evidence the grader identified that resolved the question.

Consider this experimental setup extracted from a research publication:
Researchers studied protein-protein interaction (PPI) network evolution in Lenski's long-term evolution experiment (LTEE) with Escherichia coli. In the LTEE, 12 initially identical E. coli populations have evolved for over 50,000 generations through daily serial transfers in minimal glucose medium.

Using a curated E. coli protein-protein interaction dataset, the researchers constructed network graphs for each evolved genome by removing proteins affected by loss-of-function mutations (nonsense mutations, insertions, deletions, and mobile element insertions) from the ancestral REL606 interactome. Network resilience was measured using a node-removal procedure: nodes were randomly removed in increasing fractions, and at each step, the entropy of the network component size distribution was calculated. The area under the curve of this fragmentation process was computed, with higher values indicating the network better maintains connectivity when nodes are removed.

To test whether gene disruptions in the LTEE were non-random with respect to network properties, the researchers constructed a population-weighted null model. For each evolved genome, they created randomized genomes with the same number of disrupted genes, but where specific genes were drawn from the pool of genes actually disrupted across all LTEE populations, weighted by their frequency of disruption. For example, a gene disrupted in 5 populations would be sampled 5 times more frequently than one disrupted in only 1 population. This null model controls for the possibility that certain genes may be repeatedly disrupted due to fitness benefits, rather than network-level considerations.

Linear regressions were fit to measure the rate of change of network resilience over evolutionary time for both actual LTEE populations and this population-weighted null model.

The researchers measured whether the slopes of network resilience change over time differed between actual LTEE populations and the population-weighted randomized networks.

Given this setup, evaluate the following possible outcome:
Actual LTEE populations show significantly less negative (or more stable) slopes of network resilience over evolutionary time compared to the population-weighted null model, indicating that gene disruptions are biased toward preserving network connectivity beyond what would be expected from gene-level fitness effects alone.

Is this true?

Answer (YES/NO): YES